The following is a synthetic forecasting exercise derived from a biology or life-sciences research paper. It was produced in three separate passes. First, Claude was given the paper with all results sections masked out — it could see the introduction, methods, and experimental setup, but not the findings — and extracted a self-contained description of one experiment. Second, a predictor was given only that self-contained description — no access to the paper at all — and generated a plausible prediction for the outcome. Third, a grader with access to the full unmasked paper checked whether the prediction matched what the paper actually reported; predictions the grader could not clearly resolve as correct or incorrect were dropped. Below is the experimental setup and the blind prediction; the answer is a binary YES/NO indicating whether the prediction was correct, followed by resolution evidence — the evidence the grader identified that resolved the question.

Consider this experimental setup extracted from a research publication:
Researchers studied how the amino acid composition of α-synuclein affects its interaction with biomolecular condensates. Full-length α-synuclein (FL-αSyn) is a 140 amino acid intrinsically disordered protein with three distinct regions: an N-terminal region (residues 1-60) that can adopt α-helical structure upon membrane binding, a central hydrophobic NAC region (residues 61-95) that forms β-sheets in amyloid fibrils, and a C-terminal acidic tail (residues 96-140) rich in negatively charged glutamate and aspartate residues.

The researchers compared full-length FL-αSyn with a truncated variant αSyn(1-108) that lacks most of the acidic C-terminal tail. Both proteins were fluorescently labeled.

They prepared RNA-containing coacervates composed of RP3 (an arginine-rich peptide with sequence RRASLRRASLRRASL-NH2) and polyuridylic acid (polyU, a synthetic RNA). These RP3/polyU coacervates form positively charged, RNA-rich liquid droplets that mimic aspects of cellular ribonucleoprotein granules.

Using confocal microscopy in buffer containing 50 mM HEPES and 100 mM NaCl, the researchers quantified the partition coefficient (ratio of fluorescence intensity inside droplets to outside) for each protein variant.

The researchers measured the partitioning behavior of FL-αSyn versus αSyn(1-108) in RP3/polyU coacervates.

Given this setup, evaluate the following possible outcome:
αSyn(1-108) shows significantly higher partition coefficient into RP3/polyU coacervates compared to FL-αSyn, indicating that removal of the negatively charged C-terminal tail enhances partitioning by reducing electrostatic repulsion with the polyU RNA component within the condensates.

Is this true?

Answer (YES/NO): NO